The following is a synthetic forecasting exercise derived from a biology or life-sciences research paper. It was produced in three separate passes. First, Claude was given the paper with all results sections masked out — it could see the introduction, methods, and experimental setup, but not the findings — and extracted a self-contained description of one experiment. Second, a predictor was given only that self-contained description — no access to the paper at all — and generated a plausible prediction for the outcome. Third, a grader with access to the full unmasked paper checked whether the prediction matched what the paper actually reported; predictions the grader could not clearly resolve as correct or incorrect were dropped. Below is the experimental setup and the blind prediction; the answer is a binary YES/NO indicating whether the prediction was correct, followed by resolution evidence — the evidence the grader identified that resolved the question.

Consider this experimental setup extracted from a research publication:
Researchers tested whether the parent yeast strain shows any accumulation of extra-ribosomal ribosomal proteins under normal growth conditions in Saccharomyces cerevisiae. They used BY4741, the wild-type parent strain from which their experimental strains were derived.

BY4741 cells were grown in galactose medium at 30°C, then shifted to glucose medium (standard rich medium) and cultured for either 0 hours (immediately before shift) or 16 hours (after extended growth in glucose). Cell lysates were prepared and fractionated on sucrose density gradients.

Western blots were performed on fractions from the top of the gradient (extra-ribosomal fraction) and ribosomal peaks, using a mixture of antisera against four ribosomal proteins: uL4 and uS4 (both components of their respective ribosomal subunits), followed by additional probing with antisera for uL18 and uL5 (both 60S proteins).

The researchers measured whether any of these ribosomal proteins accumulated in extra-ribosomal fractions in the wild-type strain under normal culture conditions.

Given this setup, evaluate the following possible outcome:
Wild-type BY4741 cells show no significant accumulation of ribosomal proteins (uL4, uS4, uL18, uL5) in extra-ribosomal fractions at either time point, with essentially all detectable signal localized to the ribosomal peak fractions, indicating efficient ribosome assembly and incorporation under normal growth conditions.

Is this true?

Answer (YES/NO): YES